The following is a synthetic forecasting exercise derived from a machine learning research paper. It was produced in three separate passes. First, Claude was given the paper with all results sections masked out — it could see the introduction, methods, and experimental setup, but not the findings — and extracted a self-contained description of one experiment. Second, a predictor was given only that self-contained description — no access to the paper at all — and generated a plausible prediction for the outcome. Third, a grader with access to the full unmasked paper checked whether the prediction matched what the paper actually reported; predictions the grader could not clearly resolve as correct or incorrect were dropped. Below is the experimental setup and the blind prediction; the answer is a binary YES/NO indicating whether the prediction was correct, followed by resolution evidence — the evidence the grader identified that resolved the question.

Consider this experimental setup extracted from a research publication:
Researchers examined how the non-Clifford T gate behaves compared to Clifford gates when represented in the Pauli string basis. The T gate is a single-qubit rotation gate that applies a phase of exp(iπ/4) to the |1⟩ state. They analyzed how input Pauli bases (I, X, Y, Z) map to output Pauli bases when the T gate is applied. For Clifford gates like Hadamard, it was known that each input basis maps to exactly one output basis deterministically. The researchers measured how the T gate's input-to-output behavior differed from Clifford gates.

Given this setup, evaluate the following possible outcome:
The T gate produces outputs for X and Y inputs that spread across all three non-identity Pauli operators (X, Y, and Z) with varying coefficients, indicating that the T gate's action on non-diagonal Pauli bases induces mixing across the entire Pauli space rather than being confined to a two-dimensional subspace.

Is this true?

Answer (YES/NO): NO